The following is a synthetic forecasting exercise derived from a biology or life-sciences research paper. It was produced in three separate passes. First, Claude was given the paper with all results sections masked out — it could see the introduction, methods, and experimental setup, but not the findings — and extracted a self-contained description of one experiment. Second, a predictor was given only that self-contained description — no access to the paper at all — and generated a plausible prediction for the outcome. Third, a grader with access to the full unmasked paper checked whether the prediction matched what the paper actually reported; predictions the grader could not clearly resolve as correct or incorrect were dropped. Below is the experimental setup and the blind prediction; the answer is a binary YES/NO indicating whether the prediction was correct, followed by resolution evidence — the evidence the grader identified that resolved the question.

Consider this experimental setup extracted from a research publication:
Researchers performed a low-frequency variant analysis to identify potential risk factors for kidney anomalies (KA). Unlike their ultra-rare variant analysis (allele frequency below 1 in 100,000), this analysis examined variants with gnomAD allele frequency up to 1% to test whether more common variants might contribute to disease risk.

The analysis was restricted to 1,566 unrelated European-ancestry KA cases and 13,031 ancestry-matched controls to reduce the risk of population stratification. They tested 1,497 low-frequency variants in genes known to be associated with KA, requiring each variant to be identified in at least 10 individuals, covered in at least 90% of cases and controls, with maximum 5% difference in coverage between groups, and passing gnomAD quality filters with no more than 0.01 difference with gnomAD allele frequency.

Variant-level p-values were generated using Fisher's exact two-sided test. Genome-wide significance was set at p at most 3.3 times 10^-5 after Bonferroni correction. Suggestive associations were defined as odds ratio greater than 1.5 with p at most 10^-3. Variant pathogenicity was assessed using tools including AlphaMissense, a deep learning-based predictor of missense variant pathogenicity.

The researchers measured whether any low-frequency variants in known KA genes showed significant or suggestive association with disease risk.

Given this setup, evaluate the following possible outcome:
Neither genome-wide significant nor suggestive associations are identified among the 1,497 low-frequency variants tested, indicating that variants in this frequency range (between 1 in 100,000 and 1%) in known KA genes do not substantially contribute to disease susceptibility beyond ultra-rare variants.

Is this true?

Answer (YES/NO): NO